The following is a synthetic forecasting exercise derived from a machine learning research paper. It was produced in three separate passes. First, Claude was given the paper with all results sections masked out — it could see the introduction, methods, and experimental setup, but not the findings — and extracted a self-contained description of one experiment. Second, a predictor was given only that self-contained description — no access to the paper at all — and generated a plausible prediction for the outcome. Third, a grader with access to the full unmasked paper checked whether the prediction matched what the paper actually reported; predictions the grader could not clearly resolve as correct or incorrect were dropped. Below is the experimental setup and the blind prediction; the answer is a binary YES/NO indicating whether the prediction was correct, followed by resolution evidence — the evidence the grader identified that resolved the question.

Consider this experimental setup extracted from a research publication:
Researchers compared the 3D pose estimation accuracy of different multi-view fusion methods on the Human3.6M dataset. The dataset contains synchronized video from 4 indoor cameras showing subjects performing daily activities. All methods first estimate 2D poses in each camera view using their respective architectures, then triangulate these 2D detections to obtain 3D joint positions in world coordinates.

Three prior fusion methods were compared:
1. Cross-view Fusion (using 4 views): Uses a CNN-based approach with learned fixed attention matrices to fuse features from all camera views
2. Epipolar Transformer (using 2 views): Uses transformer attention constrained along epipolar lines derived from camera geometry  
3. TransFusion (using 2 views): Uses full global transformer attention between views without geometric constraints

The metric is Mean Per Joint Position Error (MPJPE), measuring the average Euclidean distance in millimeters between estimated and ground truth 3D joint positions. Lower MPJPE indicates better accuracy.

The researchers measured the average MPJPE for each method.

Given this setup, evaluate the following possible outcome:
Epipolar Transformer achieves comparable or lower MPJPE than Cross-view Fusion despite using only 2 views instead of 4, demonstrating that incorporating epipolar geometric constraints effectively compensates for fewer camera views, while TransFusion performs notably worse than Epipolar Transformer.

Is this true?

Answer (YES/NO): NO